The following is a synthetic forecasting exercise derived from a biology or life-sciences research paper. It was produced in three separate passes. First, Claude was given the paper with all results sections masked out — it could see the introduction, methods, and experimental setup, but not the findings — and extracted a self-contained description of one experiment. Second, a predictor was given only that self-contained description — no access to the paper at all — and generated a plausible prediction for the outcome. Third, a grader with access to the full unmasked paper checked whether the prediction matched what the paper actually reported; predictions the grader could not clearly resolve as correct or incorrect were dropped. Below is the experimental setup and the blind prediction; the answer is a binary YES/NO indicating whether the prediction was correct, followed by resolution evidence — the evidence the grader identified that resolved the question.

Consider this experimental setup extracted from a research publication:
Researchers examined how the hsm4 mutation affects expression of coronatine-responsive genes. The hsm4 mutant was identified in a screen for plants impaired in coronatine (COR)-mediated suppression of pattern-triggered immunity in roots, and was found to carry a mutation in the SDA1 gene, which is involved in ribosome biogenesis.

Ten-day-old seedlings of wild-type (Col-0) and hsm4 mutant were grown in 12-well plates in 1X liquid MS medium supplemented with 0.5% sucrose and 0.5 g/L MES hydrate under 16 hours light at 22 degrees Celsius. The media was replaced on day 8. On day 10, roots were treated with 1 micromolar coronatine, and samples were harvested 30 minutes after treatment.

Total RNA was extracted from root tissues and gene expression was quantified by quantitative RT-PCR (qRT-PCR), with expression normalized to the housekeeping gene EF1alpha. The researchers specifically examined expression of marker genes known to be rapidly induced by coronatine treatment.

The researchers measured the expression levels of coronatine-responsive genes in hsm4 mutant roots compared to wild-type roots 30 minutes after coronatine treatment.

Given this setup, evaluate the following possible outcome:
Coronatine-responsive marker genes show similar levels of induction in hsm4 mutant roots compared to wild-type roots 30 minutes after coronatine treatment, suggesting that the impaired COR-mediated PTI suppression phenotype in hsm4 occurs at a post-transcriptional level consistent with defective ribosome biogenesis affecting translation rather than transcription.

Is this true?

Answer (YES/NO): NO